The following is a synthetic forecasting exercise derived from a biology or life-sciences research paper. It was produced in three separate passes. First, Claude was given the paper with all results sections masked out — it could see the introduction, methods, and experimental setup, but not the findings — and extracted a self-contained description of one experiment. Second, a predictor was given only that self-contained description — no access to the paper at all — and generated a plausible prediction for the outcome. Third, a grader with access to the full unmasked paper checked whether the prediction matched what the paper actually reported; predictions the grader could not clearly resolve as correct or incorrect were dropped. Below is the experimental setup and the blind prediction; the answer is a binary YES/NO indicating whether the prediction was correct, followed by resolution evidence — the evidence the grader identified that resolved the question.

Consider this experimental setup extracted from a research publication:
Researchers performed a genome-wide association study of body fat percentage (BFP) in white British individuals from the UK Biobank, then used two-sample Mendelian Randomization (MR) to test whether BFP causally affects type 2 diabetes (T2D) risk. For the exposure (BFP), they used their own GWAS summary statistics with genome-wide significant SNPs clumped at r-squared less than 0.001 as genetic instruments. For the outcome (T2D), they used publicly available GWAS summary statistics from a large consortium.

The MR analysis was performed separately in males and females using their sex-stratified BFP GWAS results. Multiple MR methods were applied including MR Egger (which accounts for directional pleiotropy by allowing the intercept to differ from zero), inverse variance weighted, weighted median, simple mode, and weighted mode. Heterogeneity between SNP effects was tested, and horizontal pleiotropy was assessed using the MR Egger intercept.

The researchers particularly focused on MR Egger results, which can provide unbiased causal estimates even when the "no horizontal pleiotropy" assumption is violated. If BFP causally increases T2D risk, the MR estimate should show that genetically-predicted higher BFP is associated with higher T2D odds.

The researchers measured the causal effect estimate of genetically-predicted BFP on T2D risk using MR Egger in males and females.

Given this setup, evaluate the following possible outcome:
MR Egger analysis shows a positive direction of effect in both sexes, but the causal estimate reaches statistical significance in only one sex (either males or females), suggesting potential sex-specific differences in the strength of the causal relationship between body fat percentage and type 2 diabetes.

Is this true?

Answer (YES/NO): NO